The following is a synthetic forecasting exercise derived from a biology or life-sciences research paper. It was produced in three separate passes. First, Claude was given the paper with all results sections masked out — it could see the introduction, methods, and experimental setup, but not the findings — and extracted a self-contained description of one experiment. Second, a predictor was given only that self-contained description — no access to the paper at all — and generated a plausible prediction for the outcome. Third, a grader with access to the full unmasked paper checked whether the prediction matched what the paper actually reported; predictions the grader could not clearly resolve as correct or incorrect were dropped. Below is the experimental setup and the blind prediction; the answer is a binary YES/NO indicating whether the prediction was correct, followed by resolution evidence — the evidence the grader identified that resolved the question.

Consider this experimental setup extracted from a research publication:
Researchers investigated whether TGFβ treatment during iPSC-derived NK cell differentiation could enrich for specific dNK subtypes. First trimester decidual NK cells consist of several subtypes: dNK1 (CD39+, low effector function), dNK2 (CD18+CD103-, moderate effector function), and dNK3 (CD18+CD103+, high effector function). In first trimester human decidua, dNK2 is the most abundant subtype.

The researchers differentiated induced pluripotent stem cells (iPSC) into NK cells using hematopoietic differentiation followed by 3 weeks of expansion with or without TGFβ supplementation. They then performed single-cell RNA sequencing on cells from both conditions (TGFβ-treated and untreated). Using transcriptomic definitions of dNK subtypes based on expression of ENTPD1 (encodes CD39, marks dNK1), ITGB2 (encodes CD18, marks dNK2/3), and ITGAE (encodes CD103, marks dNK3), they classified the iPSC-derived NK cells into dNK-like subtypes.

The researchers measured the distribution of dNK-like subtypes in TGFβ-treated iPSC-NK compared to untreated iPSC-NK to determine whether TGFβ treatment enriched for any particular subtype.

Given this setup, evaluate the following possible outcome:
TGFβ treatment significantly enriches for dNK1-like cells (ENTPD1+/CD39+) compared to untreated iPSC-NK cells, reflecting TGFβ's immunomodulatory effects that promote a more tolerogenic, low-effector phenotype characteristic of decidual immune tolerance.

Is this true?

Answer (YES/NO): NO